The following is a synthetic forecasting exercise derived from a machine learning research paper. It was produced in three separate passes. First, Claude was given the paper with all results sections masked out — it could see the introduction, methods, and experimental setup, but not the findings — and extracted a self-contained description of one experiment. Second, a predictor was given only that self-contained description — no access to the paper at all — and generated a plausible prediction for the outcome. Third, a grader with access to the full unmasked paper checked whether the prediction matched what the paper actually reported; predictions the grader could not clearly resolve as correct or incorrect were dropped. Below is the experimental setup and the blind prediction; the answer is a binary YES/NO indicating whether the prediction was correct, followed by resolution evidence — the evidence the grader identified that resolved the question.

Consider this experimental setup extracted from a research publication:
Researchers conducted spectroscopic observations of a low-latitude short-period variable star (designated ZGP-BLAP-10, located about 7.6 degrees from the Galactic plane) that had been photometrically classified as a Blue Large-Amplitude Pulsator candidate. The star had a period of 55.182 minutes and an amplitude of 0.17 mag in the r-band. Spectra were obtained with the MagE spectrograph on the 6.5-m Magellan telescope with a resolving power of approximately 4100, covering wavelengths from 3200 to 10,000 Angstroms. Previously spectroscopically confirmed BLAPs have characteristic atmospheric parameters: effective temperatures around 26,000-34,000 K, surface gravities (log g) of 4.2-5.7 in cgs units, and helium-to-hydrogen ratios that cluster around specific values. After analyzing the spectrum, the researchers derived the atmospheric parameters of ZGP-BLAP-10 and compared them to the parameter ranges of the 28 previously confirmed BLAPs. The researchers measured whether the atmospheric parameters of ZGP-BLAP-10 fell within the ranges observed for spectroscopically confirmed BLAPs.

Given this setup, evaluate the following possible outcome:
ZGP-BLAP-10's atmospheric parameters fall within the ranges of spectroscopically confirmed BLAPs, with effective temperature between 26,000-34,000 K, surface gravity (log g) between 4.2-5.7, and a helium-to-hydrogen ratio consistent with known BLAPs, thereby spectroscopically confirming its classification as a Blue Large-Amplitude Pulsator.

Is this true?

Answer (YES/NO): YES